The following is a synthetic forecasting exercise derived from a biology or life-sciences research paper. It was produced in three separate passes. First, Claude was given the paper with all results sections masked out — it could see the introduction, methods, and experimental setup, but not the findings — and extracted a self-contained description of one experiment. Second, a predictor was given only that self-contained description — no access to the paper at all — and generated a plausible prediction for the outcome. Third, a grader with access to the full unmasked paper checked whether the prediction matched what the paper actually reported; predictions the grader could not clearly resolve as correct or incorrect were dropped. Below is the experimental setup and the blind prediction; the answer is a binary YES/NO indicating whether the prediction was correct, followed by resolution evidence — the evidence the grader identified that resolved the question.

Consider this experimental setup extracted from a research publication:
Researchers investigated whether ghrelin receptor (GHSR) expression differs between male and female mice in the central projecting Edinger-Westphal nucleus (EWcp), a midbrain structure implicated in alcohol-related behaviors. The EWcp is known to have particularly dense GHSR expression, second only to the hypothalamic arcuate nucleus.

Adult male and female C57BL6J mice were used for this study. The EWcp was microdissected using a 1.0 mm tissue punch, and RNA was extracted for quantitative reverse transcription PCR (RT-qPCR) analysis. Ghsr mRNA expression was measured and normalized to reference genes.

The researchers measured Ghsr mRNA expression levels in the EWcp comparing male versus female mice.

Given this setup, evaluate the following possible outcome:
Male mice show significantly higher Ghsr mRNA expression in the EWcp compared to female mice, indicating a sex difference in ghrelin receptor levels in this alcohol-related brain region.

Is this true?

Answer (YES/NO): NO